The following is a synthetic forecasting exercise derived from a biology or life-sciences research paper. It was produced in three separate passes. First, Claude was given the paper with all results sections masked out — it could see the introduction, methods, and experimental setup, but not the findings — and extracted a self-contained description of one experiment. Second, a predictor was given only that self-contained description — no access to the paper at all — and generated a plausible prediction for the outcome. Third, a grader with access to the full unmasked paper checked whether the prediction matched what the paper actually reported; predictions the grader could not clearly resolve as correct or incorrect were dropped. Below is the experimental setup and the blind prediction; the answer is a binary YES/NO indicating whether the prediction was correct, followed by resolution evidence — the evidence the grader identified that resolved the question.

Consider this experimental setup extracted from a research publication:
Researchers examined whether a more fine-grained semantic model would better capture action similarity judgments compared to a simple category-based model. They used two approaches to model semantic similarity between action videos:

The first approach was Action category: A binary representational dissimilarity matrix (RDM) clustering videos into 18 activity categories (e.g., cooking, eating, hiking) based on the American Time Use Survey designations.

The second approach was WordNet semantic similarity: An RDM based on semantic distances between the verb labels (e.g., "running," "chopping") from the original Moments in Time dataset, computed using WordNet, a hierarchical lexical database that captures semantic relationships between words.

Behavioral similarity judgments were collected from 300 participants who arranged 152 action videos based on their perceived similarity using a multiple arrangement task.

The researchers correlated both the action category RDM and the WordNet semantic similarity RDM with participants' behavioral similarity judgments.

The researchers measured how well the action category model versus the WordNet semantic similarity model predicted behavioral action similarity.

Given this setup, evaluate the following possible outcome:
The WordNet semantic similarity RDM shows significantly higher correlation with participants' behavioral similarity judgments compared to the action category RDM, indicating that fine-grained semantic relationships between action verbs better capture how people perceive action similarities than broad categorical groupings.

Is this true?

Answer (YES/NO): NO